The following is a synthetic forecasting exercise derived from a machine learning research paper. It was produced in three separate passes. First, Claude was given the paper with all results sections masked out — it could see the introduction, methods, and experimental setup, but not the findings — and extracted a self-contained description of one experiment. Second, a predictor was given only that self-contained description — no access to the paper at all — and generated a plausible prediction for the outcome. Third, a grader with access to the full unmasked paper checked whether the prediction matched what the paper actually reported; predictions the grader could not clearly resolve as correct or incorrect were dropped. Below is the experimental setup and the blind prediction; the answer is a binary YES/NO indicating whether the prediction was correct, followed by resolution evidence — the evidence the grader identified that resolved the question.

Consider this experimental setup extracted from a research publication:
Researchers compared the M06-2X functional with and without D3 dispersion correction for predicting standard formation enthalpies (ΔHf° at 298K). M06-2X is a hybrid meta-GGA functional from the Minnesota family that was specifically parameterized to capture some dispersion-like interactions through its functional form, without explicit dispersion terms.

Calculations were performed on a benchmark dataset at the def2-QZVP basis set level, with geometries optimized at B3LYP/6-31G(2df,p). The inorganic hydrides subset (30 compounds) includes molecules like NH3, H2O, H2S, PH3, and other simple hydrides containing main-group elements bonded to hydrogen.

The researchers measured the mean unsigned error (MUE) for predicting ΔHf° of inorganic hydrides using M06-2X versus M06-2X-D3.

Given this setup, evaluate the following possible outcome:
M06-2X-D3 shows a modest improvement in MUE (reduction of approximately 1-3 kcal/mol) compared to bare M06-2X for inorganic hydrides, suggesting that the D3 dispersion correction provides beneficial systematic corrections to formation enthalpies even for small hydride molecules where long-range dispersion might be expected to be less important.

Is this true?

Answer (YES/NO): NO